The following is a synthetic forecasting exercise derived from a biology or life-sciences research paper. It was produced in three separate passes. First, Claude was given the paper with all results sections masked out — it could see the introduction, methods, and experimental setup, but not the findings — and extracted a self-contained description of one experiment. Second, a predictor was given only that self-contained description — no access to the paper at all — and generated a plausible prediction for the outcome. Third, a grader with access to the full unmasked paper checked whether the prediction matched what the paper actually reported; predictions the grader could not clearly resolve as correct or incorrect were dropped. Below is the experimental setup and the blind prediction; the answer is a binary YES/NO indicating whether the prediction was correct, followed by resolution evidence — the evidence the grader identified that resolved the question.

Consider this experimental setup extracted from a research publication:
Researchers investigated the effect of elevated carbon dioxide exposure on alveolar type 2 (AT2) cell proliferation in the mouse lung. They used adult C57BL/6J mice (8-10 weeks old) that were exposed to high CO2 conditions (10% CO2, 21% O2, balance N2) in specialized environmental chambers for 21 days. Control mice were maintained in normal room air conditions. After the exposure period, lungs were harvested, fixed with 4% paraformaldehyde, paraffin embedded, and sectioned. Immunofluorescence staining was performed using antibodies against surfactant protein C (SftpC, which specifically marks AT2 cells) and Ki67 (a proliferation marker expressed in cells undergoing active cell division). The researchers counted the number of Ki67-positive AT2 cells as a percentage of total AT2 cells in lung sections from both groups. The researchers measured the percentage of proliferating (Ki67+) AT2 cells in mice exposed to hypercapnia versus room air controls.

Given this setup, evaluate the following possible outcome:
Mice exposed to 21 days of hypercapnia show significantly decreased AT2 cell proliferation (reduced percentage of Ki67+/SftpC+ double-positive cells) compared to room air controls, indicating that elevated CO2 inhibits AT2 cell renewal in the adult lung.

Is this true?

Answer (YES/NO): YES